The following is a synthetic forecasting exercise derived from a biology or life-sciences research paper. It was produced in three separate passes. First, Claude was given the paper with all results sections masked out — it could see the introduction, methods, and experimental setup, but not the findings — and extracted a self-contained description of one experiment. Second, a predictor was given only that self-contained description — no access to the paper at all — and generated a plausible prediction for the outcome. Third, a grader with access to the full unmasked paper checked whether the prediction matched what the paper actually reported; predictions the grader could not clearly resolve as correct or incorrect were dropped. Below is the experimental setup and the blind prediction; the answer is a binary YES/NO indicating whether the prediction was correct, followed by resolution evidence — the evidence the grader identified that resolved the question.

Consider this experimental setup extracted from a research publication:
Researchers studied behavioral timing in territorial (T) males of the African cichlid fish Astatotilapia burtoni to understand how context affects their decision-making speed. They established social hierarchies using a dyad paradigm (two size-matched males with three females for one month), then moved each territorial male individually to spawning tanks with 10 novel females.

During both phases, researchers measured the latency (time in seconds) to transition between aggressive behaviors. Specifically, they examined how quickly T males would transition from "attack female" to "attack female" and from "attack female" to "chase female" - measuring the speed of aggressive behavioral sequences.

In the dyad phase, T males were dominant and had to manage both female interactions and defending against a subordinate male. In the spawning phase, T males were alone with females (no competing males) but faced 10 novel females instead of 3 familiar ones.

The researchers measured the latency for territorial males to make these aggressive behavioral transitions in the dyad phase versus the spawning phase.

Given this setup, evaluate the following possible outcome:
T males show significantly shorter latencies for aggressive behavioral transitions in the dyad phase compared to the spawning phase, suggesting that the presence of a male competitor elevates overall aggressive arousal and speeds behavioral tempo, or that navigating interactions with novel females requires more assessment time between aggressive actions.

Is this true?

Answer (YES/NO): YES